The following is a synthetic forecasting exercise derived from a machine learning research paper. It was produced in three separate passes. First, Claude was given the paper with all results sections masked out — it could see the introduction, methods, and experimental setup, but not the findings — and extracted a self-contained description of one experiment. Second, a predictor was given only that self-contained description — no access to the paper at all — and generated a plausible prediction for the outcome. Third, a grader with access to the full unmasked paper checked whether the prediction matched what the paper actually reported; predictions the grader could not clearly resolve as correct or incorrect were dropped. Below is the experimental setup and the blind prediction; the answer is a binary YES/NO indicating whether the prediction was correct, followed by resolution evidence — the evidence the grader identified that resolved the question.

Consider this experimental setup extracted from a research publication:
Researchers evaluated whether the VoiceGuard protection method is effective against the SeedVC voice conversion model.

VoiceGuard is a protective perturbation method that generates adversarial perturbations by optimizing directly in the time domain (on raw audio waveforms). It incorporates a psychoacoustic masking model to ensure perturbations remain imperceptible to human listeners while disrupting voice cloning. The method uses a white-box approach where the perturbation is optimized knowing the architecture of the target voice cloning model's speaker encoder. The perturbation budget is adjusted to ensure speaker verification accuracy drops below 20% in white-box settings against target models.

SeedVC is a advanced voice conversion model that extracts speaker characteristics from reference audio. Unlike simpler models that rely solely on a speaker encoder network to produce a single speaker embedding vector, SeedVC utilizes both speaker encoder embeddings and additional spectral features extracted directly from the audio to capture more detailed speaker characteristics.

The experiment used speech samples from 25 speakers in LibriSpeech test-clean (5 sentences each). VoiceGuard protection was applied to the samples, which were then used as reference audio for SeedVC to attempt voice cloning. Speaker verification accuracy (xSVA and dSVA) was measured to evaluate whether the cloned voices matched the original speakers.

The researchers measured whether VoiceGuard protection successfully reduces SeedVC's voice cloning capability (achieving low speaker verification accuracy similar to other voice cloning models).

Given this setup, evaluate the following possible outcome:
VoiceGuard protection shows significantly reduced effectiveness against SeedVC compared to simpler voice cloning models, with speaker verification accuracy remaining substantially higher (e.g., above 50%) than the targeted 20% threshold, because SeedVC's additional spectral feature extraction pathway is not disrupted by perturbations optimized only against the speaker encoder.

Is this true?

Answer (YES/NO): YES